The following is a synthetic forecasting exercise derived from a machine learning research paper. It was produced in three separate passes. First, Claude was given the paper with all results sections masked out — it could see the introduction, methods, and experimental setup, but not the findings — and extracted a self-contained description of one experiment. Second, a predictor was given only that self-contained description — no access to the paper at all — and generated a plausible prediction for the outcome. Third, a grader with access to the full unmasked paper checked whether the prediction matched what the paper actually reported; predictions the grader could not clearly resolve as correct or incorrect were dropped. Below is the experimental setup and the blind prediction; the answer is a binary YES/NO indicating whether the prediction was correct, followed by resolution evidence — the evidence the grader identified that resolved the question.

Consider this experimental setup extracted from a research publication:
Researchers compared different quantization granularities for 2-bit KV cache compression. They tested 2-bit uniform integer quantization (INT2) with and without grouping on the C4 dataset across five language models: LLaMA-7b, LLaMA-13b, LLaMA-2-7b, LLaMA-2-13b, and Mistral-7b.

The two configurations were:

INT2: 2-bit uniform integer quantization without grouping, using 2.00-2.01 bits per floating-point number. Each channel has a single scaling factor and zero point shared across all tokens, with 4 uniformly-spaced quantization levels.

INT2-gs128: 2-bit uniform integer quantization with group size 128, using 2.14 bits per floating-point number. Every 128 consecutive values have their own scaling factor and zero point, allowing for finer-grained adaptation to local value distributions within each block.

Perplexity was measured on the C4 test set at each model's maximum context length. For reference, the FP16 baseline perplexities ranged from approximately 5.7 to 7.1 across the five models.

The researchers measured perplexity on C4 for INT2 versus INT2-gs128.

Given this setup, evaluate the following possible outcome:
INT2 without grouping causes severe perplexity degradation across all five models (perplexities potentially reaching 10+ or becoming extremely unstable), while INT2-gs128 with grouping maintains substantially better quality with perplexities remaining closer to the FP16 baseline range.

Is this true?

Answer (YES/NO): NO